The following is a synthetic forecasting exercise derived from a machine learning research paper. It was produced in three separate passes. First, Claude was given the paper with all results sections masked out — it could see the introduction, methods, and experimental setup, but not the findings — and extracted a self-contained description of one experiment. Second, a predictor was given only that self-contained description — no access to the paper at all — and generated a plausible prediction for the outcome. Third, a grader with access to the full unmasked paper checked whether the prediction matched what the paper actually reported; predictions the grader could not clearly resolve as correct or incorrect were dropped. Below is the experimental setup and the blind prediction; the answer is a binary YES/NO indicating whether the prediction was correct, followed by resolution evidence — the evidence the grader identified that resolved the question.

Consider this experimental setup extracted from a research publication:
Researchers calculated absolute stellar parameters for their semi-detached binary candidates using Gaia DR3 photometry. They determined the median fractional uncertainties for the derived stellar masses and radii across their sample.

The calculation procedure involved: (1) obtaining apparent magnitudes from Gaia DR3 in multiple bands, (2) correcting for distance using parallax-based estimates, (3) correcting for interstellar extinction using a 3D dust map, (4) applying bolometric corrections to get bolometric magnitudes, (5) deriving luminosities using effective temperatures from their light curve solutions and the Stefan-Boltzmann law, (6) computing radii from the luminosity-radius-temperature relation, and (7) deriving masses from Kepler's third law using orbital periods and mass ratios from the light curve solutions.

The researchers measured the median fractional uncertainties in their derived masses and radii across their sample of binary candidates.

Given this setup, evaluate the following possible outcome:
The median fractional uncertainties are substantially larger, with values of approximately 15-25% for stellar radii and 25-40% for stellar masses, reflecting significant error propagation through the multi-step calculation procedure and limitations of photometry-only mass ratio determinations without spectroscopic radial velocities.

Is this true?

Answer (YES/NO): NO